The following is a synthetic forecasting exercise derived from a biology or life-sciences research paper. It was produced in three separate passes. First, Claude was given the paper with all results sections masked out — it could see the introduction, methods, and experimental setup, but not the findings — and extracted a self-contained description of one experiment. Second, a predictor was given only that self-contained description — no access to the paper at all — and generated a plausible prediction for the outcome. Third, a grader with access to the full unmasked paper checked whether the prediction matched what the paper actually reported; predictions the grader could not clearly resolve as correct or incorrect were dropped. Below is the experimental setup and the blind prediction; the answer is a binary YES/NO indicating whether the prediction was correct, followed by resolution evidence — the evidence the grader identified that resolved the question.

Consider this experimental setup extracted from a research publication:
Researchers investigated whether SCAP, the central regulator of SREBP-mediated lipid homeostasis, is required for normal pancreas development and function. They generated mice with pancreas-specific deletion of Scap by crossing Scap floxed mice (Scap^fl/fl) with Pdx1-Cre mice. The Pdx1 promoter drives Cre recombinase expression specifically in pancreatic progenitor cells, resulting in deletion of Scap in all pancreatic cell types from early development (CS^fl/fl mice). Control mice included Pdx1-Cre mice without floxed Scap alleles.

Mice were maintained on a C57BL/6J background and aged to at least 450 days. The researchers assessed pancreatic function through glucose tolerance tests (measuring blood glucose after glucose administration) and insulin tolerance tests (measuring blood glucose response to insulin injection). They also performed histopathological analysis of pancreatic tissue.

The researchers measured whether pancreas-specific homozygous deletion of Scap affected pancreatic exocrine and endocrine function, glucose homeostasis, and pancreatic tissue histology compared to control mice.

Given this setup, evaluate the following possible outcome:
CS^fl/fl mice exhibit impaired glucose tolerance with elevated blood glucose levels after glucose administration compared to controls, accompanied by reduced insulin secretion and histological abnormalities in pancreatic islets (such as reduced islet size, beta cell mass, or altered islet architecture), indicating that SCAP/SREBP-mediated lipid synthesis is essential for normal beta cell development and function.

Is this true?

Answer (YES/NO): NO